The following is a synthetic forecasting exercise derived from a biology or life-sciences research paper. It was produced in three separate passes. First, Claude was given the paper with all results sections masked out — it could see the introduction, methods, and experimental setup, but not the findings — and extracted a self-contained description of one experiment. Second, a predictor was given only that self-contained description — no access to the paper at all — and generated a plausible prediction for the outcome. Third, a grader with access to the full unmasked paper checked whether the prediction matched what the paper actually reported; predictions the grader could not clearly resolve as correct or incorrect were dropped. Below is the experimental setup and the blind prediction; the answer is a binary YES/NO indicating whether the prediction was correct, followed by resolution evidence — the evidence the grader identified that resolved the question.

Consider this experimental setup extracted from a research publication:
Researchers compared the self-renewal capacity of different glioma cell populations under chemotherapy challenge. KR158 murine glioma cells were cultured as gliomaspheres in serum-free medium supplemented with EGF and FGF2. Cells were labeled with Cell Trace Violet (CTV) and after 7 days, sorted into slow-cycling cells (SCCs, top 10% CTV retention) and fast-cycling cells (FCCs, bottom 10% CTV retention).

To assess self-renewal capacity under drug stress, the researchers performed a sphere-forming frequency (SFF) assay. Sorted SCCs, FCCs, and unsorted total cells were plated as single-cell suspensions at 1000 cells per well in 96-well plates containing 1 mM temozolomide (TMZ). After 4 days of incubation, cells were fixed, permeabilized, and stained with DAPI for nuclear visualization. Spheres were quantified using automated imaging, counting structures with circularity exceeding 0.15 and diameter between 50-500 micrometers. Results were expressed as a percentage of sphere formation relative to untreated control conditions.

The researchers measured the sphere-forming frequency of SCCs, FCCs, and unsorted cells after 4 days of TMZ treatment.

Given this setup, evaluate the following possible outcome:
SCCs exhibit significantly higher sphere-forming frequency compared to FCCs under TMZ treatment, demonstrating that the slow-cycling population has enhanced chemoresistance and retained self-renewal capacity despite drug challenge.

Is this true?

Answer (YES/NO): YES